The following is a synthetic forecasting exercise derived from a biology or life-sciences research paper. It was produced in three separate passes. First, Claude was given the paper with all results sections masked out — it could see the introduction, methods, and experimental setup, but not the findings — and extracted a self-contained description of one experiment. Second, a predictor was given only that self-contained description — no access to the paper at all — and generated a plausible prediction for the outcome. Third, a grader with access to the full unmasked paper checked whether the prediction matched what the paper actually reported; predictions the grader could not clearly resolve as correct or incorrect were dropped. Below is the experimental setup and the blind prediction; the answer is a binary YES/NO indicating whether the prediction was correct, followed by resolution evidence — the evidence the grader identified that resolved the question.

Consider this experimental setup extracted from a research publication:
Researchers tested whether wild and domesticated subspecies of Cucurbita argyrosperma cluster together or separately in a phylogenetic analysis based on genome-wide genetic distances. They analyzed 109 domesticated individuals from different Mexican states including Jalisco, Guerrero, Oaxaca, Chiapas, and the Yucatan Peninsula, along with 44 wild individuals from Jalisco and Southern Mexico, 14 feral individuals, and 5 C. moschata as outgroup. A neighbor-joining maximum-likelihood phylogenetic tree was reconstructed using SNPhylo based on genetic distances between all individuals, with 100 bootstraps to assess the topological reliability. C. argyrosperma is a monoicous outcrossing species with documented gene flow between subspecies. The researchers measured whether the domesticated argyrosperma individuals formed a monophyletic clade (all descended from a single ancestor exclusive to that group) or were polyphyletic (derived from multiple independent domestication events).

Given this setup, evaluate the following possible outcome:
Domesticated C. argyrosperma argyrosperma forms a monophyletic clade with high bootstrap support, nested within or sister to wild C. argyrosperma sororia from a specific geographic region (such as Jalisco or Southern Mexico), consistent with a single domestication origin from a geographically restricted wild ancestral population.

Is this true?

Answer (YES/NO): YES